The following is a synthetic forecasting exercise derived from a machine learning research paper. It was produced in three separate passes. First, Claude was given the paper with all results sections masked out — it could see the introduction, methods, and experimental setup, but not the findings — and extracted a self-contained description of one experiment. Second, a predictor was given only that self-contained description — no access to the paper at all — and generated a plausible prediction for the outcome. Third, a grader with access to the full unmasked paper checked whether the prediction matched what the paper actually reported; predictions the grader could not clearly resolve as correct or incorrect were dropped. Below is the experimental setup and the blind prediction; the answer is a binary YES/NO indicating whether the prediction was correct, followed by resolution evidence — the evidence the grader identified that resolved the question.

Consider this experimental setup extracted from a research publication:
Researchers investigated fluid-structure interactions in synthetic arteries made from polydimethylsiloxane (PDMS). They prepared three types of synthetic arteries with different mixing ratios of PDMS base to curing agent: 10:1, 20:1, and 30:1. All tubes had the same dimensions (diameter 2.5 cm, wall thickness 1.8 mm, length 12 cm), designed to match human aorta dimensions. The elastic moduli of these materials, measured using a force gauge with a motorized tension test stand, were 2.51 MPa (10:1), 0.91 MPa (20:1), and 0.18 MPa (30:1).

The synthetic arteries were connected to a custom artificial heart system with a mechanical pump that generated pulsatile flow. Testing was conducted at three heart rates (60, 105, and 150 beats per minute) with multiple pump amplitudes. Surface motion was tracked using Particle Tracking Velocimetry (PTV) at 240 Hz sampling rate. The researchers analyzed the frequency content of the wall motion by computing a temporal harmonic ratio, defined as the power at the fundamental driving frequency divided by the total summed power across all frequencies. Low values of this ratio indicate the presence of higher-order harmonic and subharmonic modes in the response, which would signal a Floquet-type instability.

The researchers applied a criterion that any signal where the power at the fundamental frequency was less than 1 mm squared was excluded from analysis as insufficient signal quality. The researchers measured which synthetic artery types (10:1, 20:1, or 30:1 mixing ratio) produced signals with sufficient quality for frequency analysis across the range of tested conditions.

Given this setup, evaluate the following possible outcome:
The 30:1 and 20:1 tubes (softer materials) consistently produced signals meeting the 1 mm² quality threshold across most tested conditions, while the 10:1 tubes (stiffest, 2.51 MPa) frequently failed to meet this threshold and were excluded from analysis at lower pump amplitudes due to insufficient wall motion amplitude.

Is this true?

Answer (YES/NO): NO